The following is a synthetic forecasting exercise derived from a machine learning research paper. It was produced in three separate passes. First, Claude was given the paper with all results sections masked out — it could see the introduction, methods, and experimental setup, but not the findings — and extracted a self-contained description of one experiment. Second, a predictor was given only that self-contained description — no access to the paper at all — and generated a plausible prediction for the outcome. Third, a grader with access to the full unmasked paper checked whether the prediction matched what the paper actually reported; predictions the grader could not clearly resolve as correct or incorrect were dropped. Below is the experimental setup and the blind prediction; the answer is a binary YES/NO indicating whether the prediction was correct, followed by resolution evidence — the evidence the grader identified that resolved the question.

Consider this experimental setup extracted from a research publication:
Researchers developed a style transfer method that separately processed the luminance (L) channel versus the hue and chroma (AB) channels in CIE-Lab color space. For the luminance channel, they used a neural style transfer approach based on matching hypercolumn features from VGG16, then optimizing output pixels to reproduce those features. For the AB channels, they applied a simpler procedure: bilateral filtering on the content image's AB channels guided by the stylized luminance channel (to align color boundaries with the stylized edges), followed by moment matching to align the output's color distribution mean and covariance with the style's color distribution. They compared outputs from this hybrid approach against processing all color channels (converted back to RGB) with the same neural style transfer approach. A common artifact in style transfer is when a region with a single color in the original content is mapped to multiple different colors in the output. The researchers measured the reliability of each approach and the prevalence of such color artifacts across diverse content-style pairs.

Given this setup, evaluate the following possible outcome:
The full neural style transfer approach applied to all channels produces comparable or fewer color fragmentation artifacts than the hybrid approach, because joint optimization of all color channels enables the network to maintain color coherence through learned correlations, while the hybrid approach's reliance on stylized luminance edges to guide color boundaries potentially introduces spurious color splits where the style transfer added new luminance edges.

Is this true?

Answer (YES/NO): NO